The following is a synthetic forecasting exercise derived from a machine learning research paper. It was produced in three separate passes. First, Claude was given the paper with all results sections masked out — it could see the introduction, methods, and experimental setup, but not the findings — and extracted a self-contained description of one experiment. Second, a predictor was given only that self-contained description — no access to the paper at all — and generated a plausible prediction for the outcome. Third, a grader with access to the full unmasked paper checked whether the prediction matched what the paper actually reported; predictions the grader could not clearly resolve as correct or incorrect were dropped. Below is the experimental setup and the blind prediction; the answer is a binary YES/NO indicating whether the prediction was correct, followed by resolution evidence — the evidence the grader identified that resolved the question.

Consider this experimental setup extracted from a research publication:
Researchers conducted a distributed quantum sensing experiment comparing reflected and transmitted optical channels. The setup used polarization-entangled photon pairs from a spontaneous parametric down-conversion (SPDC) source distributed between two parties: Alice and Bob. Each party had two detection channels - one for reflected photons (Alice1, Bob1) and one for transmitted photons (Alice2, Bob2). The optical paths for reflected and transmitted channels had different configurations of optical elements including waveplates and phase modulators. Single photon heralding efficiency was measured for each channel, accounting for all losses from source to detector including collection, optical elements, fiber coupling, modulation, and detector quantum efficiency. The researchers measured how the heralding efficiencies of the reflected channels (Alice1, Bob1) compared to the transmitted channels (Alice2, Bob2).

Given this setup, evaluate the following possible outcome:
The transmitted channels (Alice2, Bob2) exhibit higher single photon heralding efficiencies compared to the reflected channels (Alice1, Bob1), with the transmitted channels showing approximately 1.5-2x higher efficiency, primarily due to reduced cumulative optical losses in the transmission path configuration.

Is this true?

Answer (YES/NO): NO